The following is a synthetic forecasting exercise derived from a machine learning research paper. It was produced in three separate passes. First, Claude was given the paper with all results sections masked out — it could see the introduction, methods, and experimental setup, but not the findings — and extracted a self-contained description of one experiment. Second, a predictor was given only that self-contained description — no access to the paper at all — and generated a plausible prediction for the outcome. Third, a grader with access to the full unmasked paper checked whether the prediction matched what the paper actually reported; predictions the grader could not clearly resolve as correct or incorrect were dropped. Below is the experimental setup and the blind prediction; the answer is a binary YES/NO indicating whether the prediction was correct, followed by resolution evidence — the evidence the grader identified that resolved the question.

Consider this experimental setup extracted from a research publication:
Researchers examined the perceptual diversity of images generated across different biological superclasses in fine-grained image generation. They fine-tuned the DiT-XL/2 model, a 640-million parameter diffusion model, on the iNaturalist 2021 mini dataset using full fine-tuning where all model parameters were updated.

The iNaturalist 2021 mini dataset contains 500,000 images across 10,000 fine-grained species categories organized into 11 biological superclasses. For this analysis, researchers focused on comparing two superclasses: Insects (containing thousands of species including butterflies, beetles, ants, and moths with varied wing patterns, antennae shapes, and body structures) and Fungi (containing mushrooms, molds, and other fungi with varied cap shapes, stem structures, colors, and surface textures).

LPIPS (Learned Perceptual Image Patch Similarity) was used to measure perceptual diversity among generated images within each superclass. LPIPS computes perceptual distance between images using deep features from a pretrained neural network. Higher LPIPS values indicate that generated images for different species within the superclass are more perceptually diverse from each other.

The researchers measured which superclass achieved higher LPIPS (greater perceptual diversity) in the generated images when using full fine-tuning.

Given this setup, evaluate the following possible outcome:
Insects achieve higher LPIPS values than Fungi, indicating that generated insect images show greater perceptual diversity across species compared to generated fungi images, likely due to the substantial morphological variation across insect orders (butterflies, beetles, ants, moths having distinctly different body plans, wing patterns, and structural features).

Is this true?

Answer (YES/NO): YES